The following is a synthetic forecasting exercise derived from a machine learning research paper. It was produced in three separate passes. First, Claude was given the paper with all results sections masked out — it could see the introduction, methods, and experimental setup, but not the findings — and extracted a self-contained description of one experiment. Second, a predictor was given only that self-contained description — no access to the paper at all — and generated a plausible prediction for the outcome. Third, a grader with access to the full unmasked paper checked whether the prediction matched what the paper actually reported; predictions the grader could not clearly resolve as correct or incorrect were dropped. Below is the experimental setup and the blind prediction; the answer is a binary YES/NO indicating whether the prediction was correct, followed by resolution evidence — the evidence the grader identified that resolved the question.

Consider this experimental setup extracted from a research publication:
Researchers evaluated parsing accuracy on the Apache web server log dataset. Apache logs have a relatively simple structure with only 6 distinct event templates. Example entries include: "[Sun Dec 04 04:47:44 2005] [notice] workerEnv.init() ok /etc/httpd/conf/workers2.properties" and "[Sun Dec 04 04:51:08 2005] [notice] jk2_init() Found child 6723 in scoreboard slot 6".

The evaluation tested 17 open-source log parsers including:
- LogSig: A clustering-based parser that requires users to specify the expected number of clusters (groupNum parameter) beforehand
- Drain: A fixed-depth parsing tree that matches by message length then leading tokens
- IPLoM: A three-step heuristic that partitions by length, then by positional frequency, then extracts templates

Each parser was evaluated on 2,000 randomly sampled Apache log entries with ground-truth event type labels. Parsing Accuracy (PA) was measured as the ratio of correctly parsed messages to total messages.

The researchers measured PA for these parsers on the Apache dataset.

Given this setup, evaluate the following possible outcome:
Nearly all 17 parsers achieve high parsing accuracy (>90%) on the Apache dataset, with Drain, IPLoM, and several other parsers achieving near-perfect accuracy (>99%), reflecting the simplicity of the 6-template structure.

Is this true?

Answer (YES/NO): YES